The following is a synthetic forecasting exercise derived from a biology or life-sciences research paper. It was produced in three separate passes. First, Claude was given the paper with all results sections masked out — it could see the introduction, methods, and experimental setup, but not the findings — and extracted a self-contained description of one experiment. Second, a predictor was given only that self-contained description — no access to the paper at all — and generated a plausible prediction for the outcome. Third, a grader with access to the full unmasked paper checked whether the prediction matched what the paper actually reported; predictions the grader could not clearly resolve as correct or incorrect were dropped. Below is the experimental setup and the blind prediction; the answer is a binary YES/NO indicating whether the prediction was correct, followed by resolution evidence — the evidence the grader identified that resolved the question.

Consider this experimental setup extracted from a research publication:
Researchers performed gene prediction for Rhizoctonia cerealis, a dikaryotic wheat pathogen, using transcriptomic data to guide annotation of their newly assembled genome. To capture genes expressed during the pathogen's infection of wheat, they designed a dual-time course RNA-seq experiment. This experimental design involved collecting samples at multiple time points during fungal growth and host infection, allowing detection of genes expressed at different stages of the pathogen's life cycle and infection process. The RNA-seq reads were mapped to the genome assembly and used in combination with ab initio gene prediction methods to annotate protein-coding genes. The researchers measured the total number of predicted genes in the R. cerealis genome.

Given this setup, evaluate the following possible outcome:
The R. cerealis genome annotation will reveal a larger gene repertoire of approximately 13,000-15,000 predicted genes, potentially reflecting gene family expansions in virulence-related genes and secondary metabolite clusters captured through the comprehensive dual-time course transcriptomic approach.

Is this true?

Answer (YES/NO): NO